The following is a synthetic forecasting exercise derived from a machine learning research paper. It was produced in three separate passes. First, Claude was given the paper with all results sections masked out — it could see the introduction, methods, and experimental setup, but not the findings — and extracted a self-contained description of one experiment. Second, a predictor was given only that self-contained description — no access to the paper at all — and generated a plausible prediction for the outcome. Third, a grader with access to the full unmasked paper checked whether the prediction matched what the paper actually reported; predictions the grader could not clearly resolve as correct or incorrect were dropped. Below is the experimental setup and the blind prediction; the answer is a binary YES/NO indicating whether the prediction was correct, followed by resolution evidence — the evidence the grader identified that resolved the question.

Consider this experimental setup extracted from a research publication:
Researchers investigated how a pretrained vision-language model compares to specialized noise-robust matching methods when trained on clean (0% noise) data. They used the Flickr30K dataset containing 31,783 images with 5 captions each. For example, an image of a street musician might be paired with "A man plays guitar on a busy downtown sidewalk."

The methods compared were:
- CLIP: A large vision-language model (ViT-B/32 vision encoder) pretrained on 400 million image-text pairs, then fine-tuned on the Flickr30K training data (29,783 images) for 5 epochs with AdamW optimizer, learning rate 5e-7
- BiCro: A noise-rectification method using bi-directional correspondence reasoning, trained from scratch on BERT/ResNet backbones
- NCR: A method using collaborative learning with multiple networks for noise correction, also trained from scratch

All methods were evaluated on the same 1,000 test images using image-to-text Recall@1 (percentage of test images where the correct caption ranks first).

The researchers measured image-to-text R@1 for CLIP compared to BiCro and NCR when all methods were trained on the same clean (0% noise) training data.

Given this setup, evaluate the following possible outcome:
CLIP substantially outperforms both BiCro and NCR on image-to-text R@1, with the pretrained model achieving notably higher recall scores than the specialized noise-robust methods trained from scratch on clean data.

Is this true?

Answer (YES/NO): YES